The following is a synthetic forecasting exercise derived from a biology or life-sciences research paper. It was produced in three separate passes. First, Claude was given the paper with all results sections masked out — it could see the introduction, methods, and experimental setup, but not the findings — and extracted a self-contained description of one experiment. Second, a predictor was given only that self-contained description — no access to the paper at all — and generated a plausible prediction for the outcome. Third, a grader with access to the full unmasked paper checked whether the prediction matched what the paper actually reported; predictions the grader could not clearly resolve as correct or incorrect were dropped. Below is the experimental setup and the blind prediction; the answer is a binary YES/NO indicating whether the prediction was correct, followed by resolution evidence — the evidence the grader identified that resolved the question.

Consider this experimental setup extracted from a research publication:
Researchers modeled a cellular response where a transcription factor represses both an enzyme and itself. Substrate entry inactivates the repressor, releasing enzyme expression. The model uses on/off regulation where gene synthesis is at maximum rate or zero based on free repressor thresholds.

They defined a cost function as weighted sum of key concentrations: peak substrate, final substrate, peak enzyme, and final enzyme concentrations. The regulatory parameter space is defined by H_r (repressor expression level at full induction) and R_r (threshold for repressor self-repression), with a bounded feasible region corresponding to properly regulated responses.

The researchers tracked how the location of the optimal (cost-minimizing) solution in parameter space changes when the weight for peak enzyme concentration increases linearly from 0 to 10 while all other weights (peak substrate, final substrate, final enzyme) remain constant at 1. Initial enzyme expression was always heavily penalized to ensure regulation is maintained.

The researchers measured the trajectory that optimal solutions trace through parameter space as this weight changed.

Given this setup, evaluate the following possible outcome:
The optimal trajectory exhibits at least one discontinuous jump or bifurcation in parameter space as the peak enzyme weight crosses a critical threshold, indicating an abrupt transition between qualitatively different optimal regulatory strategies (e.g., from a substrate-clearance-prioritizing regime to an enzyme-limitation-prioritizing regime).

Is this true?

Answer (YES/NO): NO